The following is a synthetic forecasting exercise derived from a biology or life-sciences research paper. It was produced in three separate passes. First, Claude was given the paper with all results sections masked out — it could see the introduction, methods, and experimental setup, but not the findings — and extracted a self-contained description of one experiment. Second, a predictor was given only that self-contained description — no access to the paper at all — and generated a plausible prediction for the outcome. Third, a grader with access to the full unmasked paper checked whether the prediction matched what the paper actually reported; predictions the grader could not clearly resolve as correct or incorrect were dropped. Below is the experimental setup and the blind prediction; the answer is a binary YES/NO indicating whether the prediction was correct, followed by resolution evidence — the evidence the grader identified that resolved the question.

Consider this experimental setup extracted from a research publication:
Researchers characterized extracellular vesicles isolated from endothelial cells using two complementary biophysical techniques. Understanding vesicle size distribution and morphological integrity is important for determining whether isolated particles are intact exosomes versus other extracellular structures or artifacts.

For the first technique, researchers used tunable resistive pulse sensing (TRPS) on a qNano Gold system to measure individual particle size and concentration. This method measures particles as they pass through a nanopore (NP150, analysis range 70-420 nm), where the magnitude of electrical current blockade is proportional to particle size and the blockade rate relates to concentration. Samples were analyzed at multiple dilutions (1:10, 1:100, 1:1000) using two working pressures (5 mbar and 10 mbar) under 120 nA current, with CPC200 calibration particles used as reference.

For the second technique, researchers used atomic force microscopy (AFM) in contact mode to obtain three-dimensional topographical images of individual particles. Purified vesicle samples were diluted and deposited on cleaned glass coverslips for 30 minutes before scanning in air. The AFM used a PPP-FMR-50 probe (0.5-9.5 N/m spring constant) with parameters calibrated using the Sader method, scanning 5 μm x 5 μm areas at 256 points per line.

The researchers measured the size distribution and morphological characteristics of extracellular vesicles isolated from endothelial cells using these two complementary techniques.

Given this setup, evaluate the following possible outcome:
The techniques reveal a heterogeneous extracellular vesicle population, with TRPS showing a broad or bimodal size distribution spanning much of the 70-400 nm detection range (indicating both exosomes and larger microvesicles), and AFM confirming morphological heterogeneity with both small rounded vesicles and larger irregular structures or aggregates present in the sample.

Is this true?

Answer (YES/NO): NO